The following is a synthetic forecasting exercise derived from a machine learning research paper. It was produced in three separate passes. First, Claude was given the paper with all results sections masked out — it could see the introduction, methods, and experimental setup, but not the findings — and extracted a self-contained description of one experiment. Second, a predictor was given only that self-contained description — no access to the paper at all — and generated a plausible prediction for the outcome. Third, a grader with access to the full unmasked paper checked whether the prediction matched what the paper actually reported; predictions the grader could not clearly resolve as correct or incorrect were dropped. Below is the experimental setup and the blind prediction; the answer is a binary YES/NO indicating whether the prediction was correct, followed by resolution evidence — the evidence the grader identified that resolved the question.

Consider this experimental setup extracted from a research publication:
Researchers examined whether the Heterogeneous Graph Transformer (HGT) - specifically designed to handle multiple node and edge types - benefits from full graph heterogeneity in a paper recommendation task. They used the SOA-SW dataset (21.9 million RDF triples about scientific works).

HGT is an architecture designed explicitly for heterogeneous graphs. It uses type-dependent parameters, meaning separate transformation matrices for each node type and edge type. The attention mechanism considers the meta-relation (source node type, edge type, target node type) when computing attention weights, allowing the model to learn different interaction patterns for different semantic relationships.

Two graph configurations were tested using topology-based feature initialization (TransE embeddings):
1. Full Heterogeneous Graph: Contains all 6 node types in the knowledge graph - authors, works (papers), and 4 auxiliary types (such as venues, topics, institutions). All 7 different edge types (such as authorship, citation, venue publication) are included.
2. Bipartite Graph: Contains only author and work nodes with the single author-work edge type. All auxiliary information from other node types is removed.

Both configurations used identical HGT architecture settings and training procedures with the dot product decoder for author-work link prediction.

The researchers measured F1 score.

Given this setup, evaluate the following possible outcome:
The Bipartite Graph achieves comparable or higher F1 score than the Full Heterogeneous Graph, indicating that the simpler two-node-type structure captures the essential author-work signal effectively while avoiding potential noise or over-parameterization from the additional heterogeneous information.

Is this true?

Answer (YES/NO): NO